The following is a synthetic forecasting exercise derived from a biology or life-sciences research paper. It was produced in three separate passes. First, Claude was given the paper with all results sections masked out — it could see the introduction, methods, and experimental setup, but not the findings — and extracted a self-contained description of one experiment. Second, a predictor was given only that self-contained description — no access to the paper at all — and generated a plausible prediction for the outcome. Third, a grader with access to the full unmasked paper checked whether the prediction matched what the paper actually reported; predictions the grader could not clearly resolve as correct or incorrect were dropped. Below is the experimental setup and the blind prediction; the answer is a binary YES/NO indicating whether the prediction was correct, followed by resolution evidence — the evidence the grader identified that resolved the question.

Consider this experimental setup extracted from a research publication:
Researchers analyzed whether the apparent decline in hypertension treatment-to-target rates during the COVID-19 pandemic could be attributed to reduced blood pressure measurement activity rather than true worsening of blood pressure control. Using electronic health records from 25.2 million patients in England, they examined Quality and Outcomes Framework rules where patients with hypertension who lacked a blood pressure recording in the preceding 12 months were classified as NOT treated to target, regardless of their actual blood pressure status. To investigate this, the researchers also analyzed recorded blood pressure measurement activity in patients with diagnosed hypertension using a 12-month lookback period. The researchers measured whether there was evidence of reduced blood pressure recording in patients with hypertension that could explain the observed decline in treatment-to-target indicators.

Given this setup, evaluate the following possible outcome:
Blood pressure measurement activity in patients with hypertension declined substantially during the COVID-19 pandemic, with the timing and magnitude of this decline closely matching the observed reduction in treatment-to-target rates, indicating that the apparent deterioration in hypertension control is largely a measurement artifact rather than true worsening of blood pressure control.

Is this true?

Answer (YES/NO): YES